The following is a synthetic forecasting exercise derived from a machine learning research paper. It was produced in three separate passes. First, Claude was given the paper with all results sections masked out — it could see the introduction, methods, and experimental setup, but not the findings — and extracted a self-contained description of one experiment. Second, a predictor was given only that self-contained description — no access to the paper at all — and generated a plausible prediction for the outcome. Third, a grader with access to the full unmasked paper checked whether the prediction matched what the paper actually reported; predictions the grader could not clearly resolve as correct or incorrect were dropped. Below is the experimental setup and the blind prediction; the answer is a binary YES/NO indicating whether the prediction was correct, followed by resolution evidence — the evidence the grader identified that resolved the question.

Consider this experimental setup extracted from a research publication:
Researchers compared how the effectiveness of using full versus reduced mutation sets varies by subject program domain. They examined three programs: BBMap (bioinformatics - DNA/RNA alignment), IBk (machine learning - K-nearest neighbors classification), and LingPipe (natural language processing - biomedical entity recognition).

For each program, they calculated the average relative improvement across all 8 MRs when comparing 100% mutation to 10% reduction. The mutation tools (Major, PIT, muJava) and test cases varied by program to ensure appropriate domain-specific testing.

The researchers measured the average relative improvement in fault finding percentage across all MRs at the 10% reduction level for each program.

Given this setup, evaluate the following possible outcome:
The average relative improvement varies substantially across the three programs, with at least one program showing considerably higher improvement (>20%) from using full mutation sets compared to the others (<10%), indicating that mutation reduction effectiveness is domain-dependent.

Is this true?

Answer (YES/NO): NO